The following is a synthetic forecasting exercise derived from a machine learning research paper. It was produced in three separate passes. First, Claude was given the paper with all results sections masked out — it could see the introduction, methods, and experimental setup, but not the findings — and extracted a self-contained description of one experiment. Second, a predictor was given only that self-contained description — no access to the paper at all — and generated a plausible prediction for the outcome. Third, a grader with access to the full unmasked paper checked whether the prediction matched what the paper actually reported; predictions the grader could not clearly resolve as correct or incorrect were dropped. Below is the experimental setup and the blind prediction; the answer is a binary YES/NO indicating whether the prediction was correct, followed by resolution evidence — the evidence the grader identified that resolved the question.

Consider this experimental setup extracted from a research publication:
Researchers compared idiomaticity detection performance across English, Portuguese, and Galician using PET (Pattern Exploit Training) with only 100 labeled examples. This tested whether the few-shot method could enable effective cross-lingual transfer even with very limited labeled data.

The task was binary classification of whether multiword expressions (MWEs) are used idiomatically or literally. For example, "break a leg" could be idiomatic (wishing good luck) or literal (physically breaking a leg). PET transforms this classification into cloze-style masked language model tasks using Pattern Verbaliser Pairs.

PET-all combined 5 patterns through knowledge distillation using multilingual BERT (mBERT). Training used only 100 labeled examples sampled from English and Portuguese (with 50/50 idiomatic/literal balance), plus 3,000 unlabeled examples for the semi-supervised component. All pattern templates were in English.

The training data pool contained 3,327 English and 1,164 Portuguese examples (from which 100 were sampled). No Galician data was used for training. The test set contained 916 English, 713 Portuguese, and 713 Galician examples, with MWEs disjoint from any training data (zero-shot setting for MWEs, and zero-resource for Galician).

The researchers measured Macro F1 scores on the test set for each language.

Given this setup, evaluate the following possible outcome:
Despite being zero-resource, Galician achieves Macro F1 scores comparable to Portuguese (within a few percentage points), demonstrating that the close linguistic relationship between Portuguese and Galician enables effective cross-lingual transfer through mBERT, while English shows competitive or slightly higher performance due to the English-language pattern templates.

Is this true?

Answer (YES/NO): NO